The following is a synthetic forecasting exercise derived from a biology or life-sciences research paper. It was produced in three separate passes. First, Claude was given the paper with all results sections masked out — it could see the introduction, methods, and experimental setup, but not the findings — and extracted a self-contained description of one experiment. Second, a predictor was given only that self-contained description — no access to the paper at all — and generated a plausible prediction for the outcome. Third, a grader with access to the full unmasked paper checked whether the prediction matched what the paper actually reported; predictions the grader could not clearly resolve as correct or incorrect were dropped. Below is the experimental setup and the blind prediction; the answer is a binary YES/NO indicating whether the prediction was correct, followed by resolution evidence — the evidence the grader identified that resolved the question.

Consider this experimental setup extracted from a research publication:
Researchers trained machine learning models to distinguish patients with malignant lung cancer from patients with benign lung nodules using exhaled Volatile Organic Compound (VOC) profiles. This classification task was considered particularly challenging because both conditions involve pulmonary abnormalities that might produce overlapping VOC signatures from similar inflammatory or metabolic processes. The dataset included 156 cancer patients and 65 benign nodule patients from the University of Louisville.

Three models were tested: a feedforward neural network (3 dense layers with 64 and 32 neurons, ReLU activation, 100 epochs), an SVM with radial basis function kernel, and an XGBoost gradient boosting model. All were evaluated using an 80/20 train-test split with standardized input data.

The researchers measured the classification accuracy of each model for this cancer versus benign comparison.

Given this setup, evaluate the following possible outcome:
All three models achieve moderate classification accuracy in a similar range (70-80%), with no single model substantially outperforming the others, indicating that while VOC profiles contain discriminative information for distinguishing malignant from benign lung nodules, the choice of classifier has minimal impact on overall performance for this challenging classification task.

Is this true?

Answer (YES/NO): NO